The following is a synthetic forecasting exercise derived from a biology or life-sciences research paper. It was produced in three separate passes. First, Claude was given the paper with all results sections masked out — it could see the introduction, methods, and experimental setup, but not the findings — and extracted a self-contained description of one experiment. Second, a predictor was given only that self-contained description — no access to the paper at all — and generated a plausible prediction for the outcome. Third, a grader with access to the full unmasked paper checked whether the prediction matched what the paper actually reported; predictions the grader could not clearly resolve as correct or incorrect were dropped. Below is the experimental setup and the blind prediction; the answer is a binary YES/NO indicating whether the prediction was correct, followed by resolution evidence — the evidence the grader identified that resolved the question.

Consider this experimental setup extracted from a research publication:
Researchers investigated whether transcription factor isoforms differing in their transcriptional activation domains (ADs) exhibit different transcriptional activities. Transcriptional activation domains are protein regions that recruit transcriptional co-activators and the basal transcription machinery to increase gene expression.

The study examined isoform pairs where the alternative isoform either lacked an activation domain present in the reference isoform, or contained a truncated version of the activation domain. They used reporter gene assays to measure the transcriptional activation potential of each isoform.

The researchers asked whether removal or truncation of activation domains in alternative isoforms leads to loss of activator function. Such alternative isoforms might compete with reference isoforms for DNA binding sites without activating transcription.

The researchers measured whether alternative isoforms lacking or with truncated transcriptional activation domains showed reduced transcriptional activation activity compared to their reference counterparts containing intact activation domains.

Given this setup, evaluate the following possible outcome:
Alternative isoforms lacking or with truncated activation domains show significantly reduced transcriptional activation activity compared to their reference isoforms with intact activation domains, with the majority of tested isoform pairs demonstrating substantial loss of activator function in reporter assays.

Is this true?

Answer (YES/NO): YES